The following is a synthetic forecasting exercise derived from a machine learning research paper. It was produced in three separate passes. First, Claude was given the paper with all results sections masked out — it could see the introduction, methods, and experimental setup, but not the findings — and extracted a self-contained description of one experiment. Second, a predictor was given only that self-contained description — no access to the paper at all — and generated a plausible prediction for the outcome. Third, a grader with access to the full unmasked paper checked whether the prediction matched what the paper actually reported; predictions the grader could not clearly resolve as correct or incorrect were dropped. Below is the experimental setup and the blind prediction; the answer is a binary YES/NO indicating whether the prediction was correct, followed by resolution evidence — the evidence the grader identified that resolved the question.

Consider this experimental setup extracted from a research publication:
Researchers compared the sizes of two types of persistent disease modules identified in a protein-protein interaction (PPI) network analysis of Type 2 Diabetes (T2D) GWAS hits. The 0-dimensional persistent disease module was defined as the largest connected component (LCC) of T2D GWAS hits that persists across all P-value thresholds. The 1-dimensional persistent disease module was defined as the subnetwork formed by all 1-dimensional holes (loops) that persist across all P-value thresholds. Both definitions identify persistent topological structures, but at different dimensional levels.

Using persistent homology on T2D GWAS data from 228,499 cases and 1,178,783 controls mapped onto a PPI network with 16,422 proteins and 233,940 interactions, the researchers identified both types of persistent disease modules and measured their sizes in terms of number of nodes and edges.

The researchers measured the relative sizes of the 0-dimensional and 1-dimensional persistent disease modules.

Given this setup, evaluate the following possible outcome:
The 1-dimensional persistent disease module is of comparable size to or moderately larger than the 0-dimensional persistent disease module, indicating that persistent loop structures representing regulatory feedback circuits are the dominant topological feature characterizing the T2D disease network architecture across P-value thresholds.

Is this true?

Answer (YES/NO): NO